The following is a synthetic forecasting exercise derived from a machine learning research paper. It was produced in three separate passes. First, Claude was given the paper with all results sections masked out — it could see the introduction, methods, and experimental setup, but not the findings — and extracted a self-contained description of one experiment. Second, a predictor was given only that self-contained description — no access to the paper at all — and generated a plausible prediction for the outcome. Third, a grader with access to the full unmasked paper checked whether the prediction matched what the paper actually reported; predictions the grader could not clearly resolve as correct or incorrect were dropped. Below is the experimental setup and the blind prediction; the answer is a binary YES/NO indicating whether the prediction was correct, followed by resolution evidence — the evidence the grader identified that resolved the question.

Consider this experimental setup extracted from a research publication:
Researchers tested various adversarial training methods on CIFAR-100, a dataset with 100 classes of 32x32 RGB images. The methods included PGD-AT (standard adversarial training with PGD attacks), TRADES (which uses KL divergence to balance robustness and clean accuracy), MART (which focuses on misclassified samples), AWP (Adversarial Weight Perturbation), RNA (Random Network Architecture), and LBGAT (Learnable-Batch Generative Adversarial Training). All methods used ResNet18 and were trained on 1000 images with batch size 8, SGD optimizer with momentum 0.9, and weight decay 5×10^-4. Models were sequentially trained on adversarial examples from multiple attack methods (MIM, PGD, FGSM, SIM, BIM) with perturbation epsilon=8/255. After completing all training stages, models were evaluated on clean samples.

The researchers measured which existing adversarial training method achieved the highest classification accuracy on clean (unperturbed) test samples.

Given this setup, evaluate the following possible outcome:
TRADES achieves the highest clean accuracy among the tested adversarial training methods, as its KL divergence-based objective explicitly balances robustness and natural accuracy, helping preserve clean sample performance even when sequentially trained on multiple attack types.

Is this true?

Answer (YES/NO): NO